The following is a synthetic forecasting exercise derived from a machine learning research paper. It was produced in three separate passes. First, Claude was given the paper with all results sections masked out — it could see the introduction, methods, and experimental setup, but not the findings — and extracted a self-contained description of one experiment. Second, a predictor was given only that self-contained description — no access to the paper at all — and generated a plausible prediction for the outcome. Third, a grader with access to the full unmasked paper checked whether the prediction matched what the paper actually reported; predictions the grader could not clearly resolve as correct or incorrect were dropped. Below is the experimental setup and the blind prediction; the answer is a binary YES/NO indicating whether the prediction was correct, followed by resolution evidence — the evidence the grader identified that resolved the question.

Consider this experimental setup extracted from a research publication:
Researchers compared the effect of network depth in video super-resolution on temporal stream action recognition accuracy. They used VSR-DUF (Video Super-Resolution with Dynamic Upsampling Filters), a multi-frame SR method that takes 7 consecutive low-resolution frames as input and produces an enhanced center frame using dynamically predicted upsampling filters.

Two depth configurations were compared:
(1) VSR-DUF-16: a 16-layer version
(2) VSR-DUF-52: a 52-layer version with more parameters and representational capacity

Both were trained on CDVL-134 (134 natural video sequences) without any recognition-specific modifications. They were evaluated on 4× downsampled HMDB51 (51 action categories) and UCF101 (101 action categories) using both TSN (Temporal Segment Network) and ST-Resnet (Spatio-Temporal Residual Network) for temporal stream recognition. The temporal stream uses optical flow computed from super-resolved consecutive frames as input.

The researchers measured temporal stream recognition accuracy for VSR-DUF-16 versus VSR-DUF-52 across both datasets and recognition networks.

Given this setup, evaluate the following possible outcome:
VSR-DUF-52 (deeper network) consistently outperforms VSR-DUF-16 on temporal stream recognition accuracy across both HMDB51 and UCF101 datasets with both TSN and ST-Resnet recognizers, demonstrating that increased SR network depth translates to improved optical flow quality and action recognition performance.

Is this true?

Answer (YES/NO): YES